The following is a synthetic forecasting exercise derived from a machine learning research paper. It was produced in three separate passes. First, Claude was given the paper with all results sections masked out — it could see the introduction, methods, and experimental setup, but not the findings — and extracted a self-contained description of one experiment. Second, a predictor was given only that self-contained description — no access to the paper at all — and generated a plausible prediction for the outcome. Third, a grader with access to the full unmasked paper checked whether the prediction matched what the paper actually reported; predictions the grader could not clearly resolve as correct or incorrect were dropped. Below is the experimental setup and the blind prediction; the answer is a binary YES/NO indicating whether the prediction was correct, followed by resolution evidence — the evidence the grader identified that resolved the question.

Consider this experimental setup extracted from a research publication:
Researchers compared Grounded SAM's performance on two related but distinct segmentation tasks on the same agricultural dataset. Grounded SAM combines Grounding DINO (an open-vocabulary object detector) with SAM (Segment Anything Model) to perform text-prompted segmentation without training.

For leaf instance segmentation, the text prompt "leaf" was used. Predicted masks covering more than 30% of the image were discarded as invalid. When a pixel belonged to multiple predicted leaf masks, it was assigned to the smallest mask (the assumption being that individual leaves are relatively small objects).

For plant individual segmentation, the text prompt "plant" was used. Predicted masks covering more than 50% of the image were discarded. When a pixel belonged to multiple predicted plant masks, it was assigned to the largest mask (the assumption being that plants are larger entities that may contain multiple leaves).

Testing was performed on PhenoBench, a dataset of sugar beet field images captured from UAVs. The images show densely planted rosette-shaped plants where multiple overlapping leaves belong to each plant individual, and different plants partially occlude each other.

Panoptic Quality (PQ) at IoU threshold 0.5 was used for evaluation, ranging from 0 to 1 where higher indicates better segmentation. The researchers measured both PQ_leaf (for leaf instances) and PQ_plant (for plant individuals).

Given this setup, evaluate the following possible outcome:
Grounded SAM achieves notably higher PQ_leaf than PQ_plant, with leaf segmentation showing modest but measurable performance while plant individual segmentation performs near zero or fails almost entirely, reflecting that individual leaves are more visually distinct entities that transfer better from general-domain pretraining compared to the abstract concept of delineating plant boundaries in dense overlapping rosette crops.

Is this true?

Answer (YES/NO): NO